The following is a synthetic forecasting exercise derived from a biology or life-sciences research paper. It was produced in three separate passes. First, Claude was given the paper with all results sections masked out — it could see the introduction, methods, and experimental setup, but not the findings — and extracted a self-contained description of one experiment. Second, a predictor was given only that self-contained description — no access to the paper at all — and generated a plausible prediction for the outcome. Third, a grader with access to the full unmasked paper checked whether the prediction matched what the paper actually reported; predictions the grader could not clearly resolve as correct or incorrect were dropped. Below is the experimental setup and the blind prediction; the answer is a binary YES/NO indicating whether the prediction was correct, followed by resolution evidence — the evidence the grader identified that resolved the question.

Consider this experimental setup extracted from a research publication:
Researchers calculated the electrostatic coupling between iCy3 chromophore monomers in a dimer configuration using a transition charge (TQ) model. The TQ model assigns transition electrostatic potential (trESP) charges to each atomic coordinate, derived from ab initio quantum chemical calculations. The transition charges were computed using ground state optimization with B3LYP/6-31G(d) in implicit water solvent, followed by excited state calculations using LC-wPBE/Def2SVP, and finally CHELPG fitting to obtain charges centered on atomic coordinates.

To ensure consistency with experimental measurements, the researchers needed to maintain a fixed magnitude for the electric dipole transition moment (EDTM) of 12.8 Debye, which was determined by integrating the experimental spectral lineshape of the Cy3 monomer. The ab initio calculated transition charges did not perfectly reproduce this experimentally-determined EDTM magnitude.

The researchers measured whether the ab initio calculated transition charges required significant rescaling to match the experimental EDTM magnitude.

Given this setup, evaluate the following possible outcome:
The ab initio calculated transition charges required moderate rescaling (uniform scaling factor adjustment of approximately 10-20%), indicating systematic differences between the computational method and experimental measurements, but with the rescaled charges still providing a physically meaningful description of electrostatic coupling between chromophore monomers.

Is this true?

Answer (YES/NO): NO